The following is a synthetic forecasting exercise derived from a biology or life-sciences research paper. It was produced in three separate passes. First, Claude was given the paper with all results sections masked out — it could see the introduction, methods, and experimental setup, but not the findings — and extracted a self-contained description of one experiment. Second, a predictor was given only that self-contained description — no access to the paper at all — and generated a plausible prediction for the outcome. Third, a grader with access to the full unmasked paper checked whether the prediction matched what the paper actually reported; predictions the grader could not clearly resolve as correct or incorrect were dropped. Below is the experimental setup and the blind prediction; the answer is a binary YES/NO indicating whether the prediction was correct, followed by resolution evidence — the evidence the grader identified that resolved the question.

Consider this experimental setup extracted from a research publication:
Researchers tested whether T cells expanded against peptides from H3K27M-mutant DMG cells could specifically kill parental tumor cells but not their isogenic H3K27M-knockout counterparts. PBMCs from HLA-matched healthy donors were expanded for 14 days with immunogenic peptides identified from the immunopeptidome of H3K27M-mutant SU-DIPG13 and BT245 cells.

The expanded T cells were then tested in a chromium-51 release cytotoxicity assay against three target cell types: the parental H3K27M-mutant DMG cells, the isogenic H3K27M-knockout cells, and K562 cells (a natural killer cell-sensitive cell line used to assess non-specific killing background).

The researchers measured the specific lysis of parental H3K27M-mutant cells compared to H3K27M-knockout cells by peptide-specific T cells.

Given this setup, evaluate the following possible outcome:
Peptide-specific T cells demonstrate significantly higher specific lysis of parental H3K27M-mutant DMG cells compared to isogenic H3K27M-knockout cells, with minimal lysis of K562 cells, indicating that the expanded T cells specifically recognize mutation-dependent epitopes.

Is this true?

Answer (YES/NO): YES